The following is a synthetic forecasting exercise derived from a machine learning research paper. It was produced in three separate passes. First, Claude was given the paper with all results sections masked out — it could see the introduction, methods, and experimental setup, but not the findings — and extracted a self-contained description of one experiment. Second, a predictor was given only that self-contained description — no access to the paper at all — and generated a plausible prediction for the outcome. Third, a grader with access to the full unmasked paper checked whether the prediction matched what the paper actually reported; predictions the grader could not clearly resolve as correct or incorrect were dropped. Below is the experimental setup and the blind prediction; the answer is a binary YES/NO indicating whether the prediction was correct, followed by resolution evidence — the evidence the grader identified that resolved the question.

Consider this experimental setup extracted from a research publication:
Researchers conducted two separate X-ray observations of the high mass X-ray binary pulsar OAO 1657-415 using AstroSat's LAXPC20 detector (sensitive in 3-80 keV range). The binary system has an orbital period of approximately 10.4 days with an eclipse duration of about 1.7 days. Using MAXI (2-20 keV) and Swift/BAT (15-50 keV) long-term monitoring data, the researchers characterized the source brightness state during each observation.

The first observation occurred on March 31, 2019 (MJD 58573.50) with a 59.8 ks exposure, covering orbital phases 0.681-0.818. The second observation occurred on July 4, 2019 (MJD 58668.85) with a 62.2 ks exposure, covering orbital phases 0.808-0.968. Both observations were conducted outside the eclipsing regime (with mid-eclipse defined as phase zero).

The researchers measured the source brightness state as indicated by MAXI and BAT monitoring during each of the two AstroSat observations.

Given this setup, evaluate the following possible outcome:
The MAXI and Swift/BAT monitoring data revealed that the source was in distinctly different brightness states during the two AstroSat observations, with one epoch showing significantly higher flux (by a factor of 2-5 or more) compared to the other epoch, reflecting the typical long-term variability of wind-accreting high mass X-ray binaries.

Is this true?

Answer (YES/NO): YES